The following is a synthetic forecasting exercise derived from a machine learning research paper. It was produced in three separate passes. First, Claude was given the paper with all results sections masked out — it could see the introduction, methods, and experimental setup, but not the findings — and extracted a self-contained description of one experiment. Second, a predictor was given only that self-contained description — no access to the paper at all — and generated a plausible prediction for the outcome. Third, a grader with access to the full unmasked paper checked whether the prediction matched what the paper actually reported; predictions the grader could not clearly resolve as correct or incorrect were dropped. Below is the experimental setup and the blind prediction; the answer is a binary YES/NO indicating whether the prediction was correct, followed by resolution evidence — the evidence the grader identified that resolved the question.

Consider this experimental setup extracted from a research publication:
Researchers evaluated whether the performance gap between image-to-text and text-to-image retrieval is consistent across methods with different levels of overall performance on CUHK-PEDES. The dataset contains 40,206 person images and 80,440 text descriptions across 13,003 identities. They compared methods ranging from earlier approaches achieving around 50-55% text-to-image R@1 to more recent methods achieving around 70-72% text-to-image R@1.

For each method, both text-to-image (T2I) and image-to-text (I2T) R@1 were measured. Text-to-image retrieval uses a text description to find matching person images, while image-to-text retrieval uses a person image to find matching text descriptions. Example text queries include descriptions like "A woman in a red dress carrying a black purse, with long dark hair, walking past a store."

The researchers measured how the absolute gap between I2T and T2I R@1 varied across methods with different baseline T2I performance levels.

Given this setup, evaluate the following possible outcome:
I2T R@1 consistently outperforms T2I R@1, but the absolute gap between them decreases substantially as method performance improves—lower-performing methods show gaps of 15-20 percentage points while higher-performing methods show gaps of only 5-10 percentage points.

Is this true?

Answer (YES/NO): NO